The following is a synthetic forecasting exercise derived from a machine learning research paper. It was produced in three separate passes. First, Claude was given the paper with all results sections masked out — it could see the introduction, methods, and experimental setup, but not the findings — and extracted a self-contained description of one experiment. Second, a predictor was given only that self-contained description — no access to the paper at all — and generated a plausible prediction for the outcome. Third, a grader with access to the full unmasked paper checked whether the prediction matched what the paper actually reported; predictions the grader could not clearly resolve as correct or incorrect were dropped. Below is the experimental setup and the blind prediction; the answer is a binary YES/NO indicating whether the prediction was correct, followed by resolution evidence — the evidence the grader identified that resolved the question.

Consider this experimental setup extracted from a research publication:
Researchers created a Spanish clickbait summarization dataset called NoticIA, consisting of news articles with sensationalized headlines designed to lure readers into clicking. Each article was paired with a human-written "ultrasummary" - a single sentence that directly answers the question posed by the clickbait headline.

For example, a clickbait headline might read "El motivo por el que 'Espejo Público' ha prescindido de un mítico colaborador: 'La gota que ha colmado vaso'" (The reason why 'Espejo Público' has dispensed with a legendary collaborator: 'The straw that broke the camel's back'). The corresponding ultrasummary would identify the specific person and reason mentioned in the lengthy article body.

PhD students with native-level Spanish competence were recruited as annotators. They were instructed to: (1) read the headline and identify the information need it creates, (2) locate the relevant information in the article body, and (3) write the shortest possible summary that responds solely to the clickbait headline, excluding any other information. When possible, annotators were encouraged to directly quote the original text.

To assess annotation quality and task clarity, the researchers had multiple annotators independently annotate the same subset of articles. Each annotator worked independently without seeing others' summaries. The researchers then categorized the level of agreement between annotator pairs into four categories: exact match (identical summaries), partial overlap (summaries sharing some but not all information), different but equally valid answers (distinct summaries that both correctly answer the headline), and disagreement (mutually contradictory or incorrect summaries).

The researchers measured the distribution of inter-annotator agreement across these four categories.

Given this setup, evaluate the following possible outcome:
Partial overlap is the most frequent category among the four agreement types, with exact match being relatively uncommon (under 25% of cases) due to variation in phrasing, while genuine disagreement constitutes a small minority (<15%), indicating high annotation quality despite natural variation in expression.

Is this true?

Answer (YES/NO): NO